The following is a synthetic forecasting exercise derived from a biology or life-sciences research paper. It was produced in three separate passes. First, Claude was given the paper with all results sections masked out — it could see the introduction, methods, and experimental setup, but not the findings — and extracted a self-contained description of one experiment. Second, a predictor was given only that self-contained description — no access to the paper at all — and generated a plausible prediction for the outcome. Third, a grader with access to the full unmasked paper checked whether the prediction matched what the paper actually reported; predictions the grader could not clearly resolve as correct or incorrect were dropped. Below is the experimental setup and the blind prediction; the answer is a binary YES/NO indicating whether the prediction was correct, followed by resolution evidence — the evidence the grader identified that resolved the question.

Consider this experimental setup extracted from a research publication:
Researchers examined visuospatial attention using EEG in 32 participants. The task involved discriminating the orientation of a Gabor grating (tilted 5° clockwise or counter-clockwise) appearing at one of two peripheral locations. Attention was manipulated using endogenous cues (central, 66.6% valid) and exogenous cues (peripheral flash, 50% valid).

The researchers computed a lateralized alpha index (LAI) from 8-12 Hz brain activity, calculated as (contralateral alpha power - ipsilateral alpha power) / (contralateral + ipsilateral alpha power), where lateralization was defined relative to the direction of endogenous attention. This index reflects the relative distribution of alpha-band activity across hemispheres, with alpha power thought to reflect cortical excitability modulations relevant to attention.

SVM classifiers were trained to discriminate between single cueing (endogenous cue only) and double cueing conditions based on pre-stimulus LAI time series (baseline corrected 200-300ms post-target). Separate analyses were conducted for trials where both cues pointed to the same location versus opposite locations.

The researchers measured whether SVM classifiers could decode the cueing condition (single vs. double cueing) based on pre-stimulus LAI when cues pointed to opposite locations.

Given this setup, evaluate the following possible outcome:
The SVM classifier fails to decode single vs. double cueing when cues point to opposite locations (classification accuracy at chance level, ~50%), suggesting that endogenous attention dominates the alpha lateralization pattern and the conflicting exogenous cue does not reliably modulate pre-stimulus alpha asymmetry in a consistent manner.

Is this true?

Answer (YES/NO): NO